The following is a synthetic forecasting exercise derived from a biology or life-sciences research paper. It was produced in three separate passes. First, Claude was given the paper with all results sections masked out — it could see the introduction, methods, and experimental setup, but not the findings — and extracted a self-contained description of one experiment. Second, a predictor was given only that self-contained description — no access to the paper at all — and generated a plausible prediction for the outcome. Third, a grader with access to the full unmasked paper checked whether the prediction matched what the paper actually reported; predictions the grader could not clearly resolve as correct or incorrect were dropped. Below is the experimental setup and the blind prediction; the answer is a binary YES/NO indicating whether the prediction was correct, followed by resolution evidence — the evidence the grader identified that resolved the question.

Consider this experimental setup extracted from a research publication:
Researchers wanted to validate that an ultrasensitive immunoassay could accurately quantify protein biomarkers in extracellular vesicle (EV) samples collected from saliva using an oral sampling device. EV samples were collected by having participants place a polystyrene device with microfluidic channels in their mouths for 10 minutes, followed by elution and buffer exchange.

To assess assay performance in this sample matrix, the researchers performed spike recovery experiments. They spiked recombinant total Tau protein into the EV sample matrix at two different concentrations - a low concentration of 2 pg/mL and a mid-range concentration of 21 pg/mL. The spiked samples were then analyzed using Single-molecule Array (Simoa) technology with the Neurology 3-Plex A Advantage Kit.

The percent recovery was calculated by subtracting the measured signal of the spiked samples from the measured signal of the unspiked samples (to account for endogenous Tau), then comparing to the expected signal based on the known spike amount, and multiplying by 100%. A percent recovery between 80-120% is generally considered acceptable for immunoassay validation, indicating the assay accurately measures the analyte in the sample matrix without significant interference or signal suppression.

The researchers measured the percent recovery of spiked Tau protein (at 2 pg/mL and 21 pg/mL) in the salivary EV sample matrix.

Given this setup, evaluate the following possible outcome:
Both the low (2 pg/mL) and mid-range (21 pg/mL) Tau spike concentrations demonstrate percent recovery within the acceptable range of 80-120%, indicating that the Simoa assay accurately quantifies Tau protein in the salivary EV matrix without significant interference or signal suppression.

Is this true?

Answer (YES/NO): NO